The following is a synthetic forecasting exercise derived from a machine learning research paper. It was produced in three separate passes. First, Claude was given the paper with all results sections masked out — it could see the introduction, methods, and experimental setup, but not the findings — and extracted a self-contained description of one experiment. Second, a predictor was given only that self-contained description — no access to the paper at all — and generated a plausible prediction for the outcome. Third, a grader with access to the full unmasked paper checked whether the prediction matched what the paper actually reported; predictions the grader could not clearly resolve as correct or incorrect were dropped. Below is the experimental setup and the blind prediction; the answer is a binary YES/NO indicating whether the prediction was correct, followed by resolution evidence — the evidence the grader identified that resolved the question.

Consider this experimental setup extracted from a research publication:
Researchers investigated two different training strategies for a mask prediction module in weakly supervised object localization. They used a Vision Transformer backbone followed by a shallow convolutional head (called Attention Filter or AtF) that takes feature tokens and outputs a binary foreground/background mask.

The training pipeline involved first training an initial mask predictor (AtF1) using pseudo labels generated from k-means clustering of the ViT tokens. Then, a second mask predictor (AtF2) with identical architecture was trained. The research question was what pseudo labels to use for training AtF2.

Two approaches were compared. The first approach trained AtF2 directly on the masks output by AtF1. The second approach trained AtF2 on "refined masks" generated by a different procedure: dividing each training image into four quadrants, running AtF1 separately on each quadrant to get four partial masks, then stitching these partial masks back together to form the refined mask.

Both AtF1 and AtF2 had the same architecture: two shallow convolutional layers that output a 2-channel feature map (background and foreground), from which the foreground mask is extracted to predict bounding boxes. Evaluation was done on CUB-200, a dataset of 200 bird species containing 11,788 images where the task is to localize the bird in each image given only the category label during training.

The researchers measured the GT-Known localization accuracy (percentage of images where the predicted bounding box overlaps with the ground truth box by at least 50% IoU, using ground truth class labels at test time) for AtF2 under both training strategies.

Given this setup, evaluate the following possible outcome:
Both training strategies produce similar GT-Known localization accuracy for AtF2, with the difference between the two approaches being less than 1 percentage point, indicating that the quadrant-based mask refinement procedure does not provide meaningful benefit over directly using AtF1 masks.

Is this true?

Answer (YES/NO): NO